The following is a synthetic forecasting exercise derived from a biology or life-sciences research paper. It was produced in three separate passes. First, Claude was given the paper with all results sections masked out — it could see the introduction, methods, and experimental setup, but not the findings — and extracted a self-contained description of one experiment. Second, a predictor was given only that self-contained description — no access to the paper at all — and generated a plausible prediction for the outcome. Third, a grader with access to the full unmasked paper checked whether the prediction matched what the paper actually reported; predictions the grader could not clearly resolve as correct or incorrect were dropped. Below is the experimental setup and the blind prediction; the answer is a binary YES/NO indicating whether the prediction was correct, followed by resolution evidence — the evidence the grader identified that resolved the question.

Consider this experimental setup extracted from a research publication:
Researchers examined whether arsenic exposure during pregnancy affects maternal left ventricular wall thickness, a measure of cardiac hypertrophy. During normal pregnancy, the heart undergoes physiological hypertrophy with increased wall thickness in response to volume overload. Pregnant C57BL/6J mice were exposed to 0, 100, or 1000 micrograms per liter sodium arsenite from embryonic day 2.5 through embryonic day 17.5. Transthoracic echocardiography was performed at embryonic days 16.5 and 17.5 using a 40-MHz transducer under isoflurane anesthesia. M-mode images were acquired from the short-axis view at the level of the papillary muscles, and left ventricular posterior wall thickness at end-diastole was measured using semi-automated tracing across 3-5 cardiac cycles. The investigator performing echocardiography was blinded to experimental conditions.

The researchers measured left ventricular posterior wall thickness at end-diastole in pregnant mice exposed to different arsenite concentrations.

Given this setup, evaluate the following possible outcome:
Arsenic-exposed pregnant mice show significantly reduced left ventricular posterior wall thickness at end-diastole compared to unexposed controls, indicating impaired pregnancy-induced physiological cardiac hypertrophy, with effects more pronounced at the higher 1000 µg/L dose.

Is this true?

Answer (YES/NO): NO